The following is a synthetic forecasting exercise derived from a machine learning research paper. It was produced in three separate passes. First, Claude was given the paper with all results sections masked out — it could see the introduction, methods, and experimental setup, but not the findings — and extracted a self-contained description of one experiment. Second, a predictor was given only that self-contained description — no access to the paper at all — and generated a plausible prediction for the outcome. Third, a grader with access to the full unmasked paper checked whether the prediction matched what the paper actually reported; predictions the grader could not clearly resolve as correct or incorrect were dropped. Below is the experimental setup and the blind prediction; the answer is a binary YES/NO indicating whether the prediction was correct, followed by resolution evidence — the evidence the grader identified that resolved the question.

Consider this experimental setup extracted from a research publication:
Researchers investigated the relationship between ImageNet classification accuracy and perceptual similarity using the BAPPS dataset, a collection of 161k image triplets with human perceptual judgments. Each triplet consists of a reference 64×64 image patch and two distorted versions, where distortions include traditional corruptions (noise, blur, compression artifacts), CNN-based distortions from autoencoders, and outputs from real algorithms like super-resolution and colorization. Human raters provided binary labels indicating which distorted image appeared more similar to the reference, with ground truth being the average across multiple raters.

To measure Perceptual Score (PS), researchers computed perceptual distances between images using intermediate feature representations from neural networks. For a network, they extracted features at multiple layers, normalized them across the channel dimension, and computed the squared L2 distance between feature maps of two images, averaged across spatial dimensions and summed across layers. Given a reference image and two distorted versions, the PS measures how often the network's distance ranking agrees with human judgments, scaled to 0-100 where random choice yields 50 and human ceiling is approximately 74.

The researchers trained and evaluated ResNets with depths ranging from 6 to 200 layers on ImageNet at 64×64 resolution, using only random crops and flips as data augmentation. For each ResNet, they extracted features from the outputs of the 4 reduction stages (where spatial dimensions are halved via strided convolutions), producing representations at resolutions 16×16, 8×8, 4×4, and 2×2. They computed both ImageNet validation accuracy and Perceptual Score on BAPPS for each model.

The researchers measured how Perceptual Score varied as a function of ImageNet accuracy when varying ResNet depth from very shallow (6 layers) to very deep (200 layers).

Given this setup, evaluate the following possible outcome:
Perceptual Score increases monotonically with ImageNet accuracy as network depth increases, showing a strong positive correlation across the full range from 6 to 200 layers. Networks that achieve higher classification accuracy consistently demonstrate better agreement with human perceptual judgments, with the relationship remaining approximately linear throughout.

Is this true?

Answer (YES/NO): NO